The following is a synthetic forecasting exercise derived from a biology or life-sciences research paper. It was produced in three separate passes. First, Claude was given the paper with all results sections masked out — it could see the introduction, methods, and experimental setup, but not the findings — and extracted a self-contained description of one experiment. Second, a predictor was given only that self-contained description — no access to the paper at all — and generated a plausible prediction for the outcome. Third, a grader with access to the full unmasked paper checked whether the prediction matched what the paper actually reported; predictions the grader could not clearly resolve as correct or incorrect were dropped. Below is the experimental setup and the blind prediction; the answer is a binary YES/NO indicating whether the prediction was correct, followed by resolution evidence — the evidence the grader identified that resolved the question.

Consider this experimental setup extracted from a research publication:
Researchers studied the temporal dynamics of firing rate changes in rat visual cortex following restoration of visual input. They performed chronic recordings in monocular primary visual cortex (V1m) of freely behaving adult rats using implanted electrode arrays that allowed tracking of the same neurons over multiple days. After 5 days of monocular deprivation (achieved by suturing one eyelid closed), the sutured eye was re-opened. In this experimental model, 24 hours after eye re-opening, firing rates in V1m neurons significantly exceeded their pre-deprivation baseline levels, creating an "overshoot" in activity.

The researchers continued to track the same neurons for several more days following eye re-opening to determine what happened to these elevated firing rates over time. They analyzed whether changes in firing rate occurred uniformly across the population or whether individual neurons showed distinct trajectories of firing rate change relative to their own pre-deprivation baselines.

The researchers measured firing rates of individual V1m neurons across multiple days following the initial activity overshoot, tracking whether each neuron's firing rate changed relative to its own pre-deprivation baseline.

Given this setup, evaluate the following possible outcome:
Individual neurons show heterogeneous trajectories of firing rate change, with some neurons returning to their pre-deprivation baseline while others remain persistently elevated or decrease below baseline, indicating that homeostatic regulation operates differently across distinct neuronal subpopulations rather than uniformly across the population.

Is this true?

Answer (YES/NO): NO